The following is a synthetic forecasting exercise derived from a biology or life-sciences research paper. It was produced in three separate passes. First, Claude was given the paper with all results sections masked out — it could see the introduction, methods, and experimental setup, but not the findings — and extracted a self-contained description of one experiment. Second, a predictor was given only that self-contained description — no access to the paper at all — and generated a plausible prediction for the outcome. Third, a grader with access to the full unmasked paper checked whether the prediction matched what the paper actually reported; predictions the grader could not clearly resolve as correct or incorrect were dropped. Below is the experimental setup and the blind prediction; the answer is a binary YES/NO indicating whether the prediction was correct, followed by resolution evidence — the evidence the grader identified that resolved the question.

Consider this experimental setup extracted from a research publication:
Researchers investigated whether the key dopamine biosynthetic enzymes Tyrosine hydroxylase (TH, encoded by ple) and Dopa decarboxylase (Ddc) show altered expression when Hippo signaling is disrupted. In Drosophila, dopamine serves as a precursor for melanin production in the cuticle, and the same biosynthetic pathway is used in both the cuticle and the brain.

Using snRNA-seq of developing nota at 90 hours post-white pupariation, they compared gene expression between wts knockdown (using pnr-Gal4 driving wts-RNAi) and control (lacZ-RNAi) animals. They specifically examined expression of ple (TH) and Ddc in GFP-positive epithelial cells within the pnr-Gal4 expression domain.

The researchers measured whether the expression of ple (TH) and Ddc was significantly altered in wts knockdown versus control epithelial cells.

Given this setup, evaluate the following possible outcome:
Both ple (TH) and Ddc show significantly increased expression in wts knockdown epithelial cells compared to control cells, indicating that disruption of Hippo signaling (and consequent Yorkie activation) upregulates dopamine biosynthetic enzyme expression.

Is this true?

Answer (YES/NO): NO